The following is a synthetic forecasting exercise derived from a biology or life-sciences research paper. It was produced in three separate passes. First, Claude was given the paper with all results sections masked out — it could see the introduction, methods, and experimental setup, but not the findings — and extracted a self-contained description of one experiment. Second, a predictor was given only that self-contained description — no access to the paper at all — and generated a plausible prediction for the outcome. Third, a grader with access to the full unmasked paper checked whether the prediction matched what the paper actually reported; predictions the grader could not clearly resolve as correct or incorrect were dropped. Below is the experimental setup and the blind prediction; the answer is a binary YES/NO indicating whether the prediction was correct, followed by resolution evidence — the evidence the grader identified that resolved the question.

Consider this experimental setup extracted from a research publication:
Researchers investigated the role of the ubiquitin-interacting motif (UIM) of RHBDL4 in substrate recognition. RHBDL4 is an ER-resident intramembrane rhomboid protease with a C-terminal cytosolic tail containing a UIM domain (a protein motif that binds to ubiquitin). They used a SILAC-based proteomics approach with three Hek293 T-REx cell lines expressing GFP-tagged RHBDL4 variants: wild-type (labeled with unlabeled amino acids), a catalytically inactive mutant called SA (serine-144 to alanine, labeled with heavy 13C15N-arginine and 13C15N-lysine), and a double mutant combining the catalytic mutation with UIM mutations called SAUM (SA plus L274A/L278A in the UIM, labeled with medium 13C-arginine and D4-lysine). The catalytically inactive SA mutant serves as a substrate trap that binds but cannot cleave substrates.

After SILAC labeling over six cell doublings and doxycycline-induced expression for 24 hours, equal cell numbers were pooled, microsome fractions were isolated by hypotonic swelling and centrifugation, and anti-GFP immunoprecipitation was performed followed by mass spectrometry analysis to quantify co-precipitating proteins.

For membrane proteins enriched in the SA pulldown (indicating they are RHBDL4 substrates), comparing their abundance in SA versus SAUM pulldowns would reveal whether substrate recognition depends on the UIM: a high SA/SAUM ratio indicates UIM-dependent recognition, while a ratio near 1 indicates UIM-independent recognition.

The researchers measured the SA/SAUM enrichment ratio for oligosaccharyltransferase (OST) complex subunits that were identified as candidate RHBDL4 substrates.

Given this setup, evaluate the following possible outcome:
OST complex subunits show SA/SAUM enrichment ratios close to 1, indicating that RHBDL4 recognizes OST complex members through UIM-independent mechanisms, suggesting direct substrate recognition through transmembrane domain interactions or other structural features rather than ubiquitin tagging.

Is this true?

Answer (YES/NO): NO